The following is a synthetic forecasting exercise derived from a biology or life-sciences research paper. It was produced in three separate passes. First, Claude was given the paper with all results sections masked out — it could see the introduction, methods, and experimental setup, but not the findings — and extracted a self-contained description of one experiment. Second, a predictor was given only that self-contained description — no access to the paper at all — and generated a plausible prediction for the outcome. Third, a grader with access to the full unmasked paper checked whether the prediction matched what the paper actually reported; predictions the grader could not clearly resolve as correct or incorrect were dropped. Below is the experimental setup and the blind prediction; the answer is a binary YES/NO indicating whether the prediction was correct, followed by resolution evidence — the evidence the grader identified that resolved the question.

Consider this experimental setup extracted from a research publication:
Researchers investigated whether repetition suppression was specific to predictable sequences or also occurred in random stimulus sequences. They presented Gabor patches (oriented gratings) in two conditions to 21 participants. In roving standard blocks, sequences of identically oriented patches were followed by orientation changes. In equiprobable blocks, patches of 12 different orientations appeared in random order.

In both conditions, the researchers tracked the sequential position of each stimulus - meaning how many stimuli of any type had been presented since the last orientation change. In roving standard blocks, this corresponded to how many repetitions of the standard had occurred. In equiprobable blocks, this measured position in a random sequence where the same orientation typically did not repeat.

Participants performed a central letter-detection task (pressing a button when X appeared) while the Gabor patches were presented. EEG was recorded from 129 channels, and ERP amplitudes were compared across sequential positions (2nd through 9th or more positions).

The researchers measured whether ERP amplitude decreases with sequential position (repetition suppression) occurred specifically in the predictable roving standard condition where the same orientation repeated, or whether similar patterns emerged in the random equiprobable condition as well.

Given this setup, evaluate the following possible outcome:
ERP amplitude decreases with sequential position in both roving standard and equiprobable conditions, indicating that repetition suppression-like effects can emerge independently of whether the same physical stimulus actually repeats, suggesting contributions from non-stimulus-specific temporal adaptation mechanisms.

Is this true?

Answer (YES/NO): NO